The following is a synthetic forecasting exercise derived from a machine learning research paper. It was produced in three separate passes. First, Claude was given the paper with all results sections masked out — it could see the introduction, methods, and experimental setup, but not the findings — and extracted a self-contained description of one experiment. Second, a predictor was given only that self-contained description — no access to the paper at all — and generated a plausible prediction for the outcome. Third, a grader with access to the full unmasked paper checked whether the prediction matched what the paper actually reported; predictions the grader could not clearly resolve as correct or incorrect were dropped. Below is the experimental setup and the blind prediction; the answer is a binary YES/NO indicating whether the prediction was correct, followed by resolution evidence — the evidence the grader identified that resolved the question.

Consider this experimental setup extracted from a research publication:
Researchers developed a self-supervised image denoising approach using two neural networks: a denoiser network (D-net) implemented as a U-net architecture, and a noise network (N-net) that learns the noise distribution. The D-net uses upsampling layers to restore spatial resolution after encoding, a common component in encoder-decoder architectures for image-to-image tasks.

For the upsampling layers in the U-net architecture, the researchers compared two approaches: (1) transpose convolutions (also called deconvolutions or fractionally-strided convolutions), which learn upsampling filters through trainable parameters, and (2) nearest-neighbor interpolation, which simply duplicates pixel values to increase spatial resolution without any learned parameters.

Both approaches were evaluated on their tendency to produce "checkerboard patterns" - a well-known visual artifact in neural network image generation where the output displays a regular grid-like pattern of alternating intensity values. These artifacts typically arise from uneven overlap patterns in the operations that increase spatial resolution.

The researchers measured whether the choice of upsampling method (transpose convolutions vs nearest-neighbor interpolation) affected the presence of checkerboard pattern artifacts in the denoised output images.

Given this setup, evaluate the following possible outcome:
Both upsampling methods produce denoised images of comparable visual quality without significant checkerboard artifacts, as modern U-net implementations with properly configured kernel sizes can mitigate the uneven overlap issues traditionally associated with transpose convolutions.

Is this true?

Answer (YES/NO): NO